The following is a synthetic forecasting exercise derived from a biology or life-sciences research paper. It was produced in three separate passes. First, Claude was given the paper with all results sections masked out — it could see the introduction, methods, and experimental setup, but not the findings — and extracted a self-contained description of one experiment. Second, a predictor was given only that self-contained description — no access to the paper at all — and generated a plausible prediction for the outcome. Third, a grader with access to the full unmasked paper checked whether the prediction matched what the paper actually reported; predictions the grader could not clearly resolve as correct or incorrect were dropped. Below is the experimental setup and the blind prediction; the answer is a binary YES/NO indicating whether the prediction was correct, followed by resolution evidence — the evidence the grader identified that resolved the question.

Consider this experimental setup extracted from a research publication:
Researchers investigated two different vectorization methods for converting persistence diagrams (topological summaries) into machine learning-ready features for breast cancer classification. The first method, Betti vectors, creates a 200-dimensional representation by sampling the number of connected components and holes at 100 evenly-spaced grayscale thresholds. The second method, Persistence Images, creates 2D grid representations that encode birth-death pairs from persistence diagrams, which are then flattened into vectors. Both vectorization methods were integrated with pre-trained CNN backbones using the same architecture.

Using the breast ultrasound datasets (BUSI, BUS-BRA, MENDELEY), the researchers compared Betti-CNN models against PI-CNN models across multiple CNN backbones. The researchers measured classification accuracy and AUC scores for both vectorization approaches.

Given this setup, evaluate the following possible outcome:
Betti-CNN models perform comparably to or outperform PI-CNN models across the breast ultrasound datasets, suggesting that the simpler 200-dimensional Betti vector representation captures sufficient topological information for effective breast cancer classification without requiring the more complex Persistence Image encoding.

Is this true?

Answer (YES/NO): YES